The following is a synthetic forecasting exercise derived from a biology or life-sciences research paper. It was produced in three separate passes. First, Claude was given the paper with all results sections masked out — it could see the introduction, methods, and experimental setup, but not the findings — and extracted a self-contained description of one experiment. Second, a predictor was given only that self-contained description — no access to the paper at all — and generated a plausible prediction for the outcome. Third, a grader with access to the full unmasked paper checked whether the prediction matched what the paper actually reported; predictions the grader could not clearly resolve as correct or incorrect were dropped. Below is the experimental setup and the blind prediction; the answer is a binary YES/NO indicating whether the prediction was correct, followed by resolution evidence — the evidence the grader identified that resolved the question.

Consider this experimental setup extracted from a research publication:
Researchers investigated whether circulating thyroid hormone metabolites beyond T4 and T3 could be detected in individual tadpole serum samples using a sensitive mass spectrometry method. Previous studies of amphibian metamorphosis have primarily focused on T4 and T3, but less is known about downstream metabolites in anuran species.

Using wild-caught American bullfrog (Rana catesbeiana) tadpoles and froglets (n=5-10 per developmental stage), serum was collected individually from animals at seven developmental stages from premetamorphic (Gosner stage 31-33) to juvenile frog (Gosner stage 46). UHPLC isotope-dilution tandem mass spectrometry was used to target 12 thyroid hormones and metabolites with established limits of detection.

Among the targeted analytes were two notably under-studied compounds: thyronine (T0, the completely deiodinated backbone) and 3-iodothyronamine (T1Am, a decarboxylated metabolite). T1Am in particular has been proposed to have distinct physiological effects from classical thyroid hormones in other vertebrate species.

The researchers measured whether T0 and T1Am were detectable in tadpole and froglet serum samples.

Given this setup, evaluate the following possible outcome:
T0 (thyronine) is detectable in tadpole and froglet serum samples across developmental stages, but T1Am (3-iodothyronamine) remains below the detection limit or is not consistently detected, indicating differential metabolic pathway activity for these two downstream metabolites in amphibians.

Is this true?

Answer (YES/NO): NO